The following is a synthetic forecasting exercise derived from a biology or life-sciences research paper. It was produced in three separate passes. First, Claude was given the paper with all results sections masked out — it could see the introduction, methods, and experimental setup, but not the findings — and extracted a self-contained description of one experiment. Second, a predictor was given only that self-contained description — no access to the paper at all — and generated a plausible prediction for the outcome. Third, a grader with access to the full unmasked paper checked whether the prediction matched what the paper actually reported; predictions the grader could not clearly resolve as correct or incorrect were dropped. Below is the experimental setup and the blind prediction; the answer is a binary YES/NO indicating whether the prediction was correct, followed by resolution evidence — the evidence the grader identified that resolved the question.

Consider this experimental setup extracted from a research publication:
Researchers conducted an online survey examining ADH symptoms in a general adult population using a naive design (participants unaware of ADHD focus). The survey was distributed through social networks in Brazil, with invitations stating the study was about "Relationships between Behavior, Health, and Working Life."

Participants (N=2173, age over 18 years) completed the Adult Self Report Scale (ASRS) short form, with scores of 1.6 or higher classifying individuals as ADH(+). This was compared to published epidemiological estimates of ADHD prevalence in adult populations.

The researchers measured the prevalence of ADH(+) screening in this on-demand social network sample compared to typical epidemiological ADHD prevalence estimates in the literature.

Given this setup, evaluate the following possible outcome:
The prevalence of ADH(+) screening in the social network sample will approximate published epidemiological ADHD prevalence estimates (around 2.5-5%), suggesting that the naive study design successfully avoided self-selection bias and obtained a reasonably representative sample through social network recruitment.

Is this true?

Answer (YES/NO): NO